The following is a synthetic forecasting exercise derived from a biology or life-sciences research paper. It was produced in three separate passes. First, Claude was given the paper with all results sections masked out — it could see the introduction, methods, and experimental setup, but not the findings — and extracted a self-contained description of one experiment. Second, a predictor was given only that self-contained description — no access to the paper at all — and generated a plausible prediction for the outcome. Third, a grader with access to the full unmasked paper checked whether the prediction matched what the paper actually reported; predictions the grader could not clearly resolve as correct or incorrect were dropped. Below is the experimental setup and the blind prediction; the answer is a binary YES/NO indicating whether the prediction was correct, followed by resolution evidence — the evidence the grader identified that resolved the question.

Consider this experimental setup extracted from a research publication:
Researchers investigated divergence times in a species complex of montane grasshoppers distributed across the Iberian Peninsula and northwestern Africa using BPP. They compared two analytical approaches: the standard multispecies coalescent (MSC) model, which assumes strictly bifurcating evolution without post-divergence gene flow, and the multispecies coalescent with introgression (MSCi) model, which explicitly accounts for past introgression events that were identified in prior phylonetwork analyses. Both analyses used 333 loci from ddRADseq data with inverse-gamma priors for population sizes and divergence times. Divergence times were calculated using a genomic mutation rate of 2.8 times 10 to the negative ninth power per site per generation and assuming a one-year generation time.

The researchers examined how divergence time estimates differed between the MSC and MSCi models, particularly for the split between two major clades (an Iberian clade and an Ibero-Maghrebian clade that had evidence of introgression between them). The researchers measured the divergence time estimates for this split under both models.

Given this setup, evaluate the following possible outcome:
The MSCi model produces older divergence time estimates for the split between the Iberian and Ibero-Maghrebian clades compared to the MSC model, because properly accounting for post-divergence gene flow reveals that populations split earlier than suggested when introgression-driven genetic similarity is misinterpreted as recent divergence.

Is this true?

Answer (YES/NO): YES